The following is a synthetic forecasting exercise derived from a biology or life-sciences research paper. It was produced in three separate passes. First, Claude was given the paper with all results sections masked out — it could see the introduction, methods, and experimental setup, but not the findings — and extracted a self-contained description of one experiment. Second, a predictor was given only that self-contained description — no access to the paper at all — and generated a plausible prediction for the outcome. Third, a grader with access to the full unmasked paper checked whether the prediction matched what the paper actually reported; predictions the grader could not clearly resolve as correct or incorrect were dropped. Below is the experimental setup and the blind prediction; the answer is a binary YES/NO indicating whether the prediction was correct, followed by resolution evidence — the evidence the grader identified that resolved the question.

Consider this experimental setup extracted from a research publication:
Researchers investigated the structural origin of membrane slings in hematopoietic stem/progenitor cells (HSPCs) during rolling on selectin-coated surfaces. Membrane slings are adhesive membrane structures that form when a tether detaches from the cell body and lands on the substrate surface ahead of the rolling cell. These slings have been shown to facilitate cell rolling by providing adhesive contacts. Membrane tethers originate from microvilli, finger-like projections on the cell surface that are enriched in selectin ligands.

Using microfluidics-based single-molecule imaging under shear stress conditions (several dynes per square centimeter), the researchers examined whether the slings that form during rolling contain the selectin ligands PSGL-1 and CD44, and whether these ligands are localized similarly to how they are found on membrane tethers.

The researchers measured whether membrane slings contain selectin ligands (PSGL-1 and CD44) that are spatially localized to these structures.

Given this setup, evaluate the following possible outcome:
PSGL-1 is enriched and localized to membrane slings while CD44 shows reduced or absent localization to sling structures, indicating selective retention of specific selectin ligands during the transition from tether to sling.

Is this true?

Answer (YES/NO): NO